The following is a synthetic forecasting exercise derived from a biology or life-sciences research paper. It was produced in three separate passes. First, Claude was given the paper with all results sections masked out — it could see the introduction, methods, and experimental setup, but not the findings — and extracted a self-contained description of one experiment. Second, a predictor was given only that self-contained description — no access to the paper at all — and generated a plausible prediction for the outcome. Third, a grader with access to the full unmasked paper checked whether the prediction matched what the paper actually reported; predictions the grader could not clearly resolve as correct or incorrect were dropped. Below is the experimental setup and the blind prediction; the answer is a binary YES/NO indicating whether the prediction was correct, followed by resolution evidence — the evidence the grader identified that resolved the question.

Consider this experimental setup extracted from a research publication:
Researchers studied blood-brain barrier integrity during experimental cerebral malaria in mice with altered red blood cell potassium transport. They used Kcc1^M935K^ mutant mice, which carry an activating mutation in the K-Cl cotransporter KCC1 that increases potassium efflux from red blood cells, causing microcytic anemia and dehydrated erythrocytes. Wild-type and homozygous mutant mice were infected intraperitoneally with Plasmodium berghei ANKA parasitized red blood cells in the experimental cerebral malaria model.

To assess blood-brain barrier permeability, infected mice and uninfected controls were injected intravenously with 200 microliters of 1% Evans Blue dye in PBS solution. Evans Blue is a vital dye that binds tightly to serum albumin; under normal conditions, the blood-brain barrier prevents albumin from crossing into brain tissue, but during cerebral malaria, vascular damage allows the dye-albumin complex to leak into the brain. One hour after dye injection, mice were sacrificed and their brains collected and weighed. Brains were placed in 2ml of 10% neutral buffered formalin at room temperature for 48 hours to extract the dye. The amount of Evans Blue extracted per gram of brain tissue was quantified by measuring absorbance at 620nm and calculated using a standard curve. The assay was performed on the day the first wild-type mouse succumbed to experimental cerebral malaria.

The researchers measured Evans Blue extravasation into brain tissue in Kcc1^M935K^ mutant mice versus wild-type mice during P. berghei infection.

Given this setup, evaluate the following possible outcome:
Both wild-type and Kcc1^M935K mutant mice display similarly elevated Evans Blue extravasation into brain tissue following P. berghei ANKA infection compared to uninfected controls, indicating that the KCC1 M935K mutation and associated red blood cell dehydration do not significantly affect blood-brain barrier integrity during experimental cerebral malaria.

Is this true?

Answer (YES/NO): NO